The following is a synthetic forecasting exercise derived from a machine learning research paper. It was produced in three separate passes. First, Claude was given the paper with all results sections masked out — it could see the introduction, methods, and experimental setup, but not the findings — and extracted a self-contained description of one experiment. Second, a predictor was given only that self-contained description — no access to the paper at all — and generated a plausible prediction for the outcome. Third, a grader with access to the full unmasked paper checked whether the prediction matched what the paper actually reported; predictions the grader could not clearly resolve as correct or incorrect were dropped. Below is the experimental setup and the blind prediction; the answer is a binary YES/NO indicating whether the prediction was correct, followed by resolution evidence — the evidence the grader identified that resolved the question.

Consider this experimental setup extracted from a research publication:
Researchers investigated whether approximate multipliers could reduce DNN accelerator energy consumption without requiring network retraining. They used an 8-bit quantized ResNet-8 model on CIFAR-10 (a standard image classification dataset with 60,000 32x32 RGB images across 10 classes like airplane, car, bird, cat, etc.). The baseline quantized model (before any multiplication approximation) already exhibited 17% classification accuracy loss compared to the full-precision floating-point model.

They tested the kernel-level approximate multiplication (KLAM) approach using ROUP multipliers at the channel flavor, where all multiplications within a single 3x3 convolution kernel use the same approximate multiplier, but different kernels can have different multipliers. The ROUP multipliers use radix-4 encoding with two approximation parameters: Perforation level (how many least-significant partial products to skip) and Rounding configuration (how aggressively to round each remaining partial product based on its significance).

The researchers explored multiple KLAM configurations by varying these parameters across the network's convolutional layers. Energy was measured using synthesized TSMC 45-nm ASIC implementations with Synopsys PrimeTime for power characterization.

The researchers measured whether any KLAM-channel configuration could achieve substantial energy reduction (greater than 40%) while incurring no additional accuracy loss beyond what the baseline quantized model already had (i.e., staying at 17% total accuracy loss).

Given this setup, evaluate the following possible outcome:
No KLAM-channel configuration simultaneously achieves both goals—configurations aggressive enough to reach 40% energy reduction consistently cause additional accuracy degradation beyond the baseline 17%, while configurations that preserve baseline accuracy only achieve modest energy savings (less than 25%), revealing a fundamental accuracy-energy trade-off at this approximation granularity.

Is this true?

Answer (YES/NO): NO